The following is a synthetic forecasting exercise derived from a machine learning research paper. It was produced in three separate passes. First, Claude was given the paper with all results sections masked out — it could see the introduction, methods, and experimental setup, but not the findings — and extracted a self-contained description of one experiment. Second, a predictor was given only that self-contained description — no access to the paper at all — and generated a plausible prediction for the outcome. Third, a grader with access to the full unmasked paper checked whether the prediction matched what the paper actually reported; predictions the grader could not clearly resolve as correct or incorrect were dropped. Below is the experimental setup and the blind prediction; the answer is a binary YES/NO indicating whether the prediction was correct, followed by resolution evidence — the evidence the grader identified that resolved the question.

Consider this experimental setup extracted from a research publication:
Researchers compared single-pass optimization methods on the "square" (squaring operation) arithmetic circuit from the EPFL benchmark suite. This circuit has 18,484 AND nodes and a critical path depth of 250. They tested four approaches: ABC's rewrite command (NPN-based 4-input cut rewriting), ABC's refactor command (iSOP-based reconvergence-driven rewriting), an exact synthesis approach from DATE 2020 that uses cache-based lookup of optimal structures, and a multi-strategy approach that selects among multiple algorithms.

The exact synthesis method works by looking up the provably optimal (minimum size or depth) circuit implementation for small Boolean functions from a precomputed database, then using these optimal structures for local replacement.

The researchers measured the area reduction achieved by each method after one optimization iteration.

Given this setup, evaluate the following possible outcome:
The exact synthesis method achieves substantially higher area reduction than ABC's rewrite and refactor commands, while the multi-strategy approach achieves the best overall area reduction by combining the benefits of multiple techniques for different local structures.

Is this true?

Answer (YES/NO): NO